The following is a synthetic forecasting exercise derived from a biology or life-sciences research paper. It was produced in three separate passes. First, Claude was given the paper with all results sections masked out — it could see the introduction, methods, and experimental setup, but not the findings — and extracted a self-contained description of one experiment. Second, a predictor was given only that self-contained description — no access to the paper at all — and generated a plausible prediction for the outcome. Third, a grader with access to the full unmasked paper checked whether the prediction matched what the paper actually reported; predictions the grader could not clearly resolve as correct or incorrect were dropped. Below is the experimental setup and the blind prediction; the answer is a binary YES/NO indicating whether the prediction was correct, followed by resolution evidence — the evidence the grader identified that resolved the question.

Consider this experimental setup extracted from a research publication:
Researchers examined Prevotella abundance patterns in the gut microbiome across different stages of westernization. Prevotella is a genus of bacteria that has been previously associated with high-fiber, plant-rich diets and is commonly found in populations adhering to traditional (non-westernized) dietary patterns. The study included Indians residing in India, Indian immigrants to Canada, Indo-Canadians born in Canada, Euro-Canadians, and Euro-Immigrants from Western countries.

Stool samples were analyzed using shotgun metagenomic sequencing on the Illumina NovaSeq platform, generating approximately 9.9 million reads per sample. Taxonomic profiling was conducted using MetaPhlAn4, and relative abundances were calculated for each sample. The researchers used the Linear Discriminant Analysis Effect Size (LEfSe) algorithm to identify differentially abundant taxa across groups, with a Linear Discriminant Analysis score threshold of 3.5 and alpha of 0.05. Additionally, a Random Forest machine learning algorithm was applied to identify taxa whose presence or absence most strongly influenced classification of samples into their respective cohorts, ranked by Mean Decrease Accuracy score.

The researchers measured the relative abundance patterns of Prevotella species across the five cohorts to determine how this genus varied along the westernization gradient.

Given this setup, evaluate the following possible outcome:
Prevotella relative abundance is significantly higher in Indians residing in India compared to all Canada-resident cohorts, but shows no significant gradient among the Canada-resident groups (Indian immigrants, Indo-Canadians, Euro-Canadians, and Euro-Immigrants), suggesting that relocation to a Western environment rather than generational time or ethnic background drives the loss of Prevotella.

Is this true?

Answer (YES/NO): NO